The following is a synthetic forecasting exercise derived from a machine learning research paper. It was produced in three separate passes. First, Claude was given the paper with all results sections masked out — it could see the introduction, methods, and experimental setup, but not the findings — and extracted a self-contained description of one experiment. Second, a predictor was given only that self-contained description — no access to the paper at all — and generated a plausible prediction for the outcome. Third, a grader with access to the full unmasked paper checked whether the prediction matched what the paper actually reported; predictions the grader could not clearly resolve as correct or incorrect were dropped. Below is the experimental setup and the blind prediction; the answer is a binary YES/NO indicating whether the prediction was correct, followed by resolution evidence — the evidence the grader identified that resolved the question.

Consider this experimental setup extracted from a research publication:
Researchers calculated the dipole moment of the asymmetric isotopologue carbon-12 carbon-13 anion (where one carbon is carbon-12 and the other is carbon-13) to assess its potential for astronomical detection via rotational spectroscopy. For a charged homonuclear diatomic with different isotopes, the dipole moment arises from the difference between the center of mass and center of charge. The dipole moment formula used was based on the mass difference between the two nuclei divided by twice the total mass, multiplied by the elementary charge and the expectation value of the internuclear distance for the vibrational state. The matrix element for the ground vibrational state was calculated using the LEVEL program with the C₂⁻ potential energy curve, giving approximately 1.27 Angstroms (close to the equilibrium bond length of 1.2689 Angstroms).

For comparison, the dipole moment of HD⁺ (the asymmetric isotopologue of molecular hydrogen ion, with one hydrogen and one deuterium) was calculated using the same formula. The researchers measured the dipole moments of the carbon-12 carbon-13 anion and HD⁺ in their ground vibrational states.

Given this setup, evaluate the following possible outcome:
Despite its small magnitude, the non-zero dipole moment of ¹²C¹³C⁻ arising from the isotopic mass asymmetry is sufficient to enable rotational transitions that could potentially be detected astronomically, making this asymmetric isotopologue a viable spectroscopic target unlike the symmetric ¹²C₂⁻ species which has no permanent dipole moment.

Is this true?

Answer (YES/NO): NO